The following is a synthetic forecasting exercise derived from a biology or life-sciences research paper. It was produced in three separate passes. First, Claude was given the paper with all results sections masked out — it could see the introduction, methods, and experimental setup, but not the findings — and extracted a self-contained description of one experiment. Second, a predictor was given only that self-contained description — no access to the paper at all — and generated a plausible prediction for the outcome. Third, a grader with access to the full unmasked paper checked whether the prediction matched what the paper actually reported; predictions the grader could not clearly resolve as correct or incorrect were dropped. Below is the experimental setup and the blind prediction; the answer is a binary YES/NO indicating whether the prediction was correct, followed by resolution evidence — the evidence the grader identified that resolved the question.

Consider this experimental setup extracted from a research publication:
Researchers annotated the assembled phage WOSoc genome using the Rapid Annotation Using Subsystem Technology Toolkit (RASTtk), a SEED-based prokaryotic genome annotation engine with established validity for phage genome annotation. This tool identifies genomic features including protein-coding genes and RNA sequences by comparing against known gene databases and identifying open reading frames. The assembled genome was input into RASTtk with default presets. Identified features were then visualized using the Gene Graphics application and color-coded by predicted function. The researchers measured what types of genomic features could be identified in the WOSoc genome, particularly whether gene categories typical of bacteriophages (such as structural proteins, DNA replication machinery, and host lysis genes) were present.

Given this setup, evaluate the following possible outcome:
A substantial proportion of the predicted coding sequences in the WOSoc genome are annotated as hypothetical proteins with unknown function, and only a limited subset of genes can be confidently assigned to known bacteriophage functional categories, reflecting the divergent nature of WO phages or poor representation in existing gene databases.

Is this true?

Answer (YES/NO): NO